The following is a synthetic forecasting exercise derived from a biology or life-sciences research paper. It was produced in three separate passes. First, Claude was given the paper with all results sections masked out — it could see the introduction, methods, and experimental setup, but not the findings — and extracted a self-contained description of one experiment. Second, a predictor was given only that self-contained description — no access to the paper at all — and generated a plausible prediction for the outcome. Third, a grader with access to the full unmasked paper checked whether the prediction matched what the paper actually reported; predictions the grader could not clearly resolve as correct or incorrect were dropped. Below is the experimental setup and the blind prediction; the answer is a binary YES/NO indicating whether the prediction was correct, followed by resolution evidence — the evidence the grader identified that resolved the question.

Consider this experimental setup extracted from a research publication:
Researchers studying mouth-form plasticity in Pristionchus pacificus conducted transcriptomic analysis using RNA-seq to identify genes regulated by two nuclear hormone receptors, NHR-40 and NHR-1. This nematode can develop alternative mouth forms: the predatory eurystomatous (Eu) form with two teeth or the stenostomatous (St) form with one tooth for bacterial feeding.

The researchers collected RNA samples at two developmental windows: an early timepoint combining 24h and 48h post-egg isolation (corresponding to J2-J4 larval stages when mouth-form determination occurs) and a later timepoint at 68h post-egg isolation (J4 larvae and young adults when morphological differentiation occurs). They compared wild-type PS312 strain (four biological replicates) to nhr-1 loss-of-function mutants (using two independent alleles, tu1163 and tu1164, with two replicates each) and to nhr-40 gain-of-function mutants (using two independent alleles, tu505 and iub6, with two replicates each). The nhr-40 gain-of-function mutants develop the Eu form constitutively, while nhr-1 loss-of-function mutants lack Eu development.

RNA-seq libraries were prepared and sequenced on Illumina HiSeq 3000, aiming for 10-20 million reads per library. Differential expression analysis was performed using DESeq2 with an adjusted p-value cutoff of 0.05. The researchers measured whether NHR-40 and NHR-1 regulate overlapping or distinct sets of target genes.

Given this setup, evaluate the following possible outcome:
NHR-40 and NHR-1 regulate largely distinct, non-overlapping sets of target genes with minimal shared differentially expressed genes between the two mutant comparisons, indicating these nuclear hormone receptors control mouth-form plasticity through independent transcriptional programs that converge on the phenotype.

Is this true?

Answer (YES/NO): NO